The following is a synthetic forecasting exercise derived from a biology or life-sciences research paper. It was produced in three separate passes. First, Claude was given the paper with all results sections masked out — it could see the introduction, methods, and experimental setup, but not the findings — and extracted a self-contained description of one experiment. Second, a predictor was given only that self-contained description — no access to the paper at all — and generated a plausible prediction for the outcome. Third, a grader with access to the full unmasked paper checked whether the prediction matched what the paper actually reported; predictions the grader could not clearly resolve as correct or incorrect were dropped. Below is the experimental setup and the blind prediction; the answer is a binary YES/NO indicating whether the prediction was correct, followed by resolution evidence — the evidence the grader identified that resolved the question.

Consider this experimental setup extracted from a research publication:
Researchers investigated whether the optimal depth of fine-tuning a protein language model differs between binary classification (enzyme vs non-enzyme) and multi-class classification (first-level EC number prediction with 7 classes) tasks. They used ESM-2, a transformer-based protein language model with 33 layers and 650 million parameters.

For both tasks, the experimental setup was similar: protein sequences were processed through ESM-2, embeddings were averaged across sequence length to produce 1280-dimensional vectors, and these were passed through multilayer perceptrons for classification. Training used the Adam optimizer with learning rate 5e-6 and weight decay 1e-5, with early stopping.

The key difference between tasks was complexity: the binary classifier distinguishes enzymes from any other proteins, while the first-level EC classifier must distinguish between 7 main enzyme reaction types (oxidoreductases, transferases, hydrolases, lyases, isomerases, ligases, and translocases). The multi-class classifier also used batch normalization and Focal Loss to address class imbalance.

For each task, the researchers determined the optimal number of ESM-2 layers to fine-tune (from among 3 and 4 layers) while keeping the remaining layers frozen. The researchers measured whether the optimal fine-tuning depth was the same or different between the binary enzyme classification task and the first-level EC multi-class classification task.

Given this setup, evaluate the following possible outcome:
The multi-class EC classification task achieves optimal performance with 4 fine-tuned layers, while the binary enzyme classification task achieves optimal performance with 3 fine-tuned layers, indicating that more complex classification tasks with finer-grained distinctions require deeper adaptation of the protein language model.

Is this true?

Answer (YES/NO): NO